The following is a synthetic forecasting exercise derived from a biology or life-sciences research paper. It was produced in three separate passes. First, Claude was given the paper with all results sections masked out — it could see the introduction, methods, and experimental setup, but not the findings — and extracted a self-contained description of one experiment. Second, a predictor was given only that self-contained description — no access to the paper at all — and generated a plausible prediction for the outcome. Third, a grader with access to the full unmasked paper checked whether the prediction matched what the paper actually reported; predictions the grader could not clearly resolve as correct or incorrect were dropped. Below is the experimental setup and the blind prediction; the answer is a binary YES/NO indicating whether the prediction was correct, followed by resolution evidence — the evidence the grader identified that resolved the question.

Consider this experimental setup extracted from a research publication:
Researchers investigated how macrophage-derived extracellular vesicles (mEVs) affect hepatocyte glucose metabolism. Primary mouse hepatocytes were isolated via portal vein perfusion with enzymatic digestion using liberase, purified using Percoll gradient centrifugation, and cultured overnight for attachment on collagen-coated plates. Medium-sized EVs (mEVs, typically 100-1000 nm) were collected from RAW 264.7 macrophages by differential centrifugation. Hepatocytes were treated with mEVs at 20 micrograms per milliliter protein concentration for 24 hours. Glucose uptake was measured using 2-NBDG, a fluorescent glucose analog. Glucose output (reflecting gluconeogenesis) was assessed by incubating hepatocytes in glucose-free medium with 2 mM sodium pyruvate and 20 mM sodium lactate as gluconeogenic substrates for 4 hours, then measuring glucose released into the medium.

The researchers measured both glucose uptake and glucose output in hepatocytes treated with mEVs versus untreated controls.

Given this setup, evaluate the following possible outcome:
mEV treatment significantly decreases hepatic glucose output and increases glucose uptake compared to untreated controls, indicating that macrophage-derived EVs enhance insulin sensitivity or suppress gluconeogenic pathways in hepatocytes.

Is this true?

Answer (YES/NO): NO